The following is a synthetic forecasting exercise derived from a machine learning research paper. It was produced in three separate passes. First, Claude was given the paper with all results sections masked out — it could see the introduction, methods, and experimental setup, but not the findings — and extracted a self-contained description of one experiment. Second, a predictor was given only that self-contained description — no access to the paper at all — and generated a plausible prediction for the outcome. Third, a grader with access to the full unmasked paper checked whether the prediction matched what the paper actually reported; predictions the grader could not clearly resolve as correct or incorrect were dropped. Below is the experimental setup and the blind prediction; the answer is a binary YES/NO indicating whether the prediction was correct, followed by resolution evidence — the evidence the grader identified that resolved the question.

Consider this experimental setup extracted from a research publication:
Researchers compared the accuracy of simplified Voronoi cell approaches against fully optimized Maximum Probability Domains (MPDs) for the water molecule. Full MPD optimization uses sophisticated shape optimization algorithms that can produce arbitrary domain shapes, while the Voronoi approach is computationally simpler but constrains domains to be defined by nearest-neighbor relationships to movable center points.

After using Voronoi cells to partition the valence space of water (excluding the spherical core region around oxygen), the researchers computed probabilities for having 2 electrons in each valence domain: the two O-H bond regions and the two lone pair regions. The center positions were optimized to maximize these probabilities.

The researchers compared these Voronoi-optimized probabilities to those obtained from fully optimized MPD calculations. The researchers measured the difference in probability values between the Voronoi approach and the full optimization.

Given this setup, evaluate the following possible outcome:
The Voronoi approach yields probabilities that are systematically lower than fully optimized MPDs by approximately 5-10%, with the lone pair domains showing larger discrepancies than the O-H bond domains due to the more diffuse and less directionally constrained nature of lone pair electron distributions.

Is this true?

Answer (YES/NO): NO